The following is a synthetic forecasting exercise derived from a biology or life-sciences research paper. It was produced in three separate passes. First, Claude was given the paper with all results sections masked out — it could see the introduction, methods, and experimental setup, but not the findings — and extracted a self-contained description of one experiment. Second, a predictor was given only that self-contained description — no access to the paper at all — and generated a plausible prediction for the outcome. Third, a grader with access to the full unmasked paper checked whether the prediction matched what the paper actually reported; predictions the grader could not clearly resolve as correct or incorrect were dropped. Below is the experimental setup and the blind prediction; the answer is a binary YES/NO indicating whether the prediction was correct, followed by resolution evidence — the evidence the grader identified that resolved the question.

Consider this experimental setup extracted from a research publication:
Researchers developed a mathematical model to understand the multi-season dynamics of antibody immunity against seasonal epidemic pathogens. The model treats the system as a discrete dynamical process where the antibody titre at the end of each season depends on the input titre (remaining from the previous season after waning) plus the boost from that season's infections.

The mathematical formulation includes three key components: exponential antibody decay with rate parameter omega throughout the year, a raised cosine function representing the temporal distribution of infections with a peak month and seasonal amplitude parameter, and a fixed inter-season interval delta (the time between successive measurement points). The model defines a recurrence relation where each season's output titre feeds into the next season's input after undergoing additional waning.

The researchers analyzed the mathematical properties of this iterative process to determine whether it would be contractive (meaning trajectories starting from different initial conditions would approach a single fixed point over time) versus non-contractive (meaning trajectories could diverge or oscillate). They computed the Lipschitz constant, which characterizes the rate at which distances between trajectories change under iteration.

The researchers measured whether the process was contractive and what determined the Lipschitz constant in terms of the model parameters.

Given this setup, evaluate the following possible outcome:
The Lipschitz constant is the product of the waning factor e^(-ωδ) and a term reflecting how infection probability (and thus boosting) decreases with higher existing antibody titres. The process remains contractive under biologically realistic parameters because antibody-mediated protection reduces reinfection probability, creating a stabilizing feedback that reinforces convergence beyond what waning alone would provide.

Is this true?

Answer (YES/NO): NO